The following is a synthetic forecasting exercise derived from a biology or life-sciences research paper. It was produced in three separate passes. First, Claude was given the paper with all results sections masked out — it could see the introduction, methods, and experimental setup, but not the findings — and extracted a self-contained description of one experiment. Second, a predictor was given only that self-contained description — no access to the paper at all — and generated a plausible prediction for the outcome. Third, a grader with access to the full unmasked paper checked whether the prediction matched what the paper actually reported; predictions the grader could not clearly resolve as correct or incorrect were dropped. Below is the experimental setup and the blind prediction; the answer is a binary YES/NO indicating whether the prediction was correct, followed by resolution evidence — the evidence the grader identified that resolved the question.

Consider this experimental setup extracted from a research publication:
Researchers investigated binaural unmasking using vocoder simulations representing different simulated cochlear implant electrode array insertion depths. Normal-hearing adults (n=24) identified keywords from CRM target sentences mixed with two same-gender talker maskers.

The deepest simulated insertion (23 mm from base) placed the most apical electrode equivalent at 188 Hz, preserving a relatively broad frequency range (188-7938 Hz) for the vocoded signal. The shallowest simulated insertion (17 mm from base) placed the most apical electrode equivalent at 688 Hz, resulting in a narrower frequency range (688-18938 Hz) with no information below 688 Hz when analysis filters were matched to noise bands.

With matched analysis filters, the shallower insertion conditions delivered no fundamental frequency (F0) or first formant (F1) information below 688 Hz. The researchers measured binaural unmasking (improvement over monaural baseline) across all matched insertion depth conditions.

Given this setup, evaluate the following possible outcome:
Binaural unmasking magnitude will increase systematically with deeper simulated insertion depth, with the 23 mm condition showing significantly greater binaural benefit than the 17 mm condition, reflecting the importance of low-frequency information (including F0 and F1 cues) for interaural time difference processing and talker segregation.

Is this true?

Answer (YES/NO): NO